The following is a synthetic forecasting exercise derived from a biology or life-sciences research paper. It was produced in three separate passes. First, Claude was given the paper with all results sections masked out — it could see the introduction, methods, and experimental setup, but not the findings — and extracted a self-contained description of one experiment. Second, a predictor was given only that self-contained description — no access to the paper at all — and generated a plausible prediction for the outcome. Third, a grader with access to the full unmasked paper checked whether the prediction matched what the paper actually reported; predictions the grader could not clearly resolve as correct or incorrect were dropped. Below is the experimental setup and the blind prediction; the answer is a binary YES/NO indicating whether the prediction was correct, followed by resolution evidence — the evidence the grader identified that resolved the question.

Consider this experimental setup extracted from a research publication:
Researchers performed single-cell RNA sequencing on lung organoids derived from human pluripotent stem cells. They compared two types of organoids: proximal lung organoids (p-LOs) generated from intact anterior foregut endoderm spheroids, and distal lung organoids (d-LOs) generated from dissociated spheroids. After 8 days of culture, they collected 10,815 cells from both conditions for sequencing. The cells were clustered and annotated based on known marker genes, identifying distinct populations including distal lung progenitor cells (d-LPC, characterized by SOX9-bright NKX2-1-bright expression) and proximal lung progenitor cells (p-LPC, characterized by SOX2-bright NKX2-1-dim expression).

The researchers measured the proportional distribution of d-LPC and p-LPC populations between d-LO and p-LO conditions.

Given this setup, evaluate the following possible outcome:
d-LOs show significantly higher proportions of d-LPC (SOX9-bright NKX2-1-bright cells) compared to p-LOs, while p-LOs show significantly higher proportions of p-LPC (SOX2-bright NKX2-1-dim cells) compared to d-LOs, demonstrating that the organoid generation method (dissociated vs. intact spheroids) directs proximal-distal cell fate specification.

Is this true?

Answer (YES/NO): YES